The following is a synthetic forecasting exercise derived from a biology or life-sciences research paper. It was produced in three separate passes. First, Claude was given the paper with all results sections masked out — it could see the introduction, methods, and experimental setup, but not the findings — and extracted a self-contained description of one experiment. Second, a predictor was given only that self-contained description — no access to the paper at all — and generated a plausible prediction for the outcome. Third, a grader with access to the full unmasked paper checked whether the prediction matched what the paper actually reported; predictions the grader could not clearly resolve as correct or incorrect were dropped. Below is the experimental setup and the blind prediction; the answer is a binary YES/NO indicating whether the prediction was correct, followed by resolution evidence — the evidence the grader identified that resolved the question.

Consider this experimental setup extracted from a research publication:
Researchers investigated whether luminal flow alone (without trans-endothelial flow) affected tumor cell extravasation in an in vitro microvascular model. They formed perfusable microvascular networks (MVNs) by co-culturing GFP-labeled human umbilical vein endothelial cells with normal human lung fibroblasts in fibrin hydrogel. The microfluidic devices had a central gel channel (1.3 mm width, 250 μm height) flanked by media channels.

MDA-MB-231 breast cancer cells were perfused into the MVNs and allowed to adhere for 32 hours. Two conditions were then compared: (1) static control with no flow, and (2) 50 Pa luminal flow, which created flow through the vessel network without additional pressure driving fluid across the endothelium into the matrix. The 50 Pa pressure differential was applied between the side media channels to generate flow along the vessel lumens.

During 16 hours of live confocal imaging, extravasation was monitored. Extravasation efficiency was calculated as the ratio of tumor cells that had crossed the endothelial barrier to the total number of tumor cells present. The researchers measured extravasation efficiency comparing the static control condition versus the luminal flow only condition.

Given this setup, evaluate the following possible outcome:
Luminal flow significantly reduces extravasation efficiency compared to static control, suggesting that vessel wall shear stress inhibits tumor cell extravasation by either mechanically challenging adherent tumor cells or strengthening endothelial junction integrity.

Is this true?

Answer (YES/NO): NO